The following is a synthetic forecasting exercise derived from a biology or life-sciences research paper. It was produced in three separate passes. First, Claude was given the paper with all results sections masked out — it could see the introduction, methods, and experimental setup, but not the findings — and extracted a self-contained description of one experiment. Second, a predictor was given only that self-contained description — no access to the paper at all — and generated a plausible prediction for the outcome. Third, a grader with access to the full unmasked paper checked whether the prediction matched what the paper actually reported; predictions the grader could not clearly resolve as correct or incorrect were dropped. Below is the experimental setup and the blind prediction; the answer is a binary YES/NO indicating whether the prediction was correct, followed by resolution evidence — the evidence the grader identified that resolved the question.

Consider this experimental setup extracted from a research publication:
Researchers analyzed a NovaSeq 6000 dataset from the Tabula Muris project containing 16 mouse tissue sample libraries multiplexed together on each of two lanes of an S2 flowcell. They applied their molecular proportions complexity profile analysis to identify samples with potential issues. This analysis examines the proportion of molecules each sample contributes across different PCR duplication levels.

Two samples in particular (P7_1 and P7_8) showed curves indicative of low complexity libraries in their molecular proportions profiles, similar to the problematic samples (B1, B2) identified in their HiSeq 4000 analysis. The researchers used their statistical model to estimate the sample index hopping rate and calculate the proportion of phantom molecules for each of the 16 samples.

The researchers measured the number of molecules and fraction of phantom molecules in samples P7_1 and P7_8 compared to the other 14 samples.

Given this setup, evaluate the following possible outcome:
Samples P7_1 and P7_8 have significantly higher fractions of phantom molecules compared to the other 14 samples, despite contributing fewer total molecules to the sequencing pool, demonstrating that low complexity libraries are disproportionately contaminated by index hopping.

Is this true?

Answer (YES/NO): YES